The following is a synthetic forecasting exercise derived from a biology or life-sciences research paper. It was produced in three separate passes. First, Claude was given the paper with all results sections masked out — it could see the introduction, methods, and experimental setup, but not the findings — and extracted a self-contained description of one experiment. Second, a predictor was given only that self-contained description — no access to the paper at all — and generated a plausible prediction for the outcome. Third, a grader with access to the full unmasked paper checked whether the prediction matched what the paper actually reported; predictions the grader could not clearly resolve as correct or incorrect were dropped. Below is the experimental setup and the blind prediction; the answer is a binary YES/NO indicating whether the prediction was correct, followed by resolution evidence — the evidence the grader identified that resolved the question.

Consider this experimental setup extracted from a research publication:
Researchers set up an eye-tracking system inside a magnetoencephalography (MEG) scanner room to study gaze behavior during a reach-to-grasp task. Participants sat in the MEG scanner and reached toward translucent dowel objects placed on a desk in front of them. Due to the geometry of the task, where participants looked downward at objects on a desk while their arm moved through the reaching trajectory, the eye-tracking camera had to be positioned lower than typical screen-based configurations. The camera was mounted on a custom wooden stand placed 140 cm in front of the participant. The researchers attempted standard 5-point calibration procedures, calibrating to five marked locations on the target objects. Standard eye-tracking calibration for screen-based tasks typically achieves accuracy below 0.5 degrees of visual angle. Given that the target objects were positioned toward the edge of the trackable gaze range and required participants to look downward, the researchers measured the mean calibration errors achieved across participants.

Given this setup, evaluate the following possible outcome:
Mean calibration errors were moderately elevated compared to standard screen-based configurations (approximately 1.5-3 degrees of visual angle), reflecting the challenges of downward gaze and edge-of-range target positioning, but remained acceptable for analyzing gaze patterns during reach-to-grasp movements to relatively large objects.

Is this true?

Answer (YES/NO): NO